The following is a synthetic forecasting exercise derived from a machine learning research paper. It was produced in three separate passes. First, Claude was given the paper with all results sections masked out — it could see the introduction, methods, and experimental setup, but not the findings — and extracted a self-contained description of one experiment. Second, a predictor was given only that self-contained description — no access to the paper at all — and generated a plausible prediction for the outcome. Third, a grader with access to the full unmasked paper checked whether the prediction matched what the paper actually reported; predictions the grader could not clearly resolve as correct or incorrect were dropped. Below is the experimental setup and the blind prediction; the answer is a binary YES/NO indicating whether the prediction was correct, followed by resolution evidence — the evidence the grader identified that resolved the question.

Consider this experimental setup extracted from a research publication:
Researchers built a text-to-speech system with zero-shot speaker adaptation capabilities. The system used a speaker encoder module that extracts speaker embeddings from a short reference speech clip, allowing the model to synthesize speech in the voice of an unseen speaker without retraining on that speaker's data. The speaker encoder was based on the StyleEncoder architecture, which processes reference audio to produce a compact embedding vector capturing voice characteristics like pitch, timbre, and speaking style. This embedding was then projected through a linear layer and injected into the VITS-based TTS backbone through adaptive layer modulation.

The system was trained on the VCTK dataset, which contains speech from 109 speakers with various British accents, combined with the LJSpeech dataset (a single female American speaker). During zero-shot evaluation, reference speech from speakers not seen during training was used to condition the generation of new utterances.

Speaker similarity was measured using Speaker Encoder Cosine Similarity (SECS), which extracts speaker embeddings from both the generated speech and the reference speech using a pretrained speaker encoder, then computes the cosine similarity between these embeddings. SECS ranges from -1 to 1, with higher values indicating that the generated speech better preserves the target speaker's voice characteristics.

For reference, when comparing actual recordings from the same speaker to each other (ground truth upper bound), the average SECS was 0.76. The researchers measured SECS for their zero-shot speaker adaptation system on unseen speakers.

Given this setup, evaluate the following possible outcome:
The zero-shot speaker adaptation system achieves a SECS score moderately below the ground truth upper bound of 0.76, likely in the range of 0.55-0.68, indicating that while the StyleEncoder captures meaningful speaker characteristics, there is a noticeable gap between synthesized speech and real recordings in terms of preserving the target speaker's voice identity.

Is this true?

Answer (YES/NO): YES